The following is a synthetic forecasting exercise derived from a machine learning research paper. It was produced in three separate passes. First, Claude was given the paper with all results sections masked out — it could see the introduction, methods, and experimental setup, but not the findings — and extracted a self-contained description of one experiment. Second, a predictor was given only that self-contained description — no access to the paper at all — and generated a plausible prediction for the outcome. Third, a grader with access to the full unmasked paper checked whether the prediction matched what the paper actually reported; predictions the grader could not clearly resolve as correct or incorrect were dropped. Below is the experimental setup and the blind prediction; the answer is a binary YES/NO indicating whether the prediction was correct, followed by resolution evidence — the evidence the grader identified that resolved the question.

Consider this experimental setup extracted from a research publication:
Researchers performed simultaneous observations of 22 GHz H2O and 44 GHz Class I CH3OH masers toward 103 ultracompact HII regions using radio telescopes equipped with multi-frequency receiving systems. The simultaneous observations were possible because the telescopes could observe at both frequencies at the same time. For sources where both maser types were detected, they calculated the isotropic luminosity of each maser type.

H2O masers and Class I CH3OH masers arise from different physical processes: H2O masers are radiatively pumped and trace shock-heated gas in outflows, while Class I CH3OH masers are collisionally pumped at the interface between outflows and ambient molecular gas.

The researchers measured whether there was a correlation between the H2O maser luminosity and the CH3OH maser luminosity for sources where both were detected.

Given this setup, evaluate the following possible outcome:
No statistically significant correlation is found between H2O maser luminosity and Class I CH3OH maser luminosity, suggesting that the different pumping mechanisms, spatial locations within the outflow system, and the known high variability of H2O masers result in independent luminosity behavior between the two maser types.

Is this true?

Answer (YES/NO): NO